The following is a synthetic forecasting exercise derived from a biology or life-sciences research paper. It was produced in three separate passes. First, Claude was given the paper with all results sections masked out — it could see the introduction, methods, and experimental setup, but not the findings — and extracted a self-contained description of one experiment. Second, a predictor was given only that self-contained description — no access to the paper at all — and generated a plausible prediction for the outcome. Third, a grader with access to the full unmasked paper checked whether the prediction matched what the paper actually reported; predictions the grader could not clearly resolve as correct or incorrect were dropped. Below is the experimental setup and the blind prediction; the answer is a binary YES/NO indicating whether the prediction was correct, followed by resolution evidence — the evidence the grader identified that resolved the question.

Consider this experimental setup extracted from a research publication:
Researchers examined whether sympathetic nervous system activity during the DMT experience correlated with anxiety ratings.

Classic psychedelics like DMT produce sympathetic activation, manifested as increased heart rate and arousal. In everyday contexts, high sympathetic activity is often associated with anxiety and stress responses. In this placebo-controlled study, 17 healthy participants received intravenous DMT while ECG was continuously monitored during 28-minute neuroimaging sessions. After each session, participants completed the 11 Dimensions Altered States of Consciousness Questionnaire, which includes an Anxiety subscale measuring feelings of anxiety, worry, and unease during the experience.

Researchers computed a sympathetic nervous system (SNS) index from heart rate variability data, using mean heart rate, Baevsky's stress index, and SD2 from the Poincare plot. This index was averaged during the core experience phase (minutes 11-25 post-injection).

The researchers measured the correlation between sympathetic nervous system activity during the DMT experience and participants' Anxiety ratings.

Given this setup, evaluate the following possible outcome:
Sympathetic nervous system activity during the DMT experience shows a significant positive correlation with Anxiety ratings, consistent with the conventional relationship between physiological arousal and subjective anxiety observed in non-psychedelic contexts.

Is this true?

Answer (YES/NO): NO